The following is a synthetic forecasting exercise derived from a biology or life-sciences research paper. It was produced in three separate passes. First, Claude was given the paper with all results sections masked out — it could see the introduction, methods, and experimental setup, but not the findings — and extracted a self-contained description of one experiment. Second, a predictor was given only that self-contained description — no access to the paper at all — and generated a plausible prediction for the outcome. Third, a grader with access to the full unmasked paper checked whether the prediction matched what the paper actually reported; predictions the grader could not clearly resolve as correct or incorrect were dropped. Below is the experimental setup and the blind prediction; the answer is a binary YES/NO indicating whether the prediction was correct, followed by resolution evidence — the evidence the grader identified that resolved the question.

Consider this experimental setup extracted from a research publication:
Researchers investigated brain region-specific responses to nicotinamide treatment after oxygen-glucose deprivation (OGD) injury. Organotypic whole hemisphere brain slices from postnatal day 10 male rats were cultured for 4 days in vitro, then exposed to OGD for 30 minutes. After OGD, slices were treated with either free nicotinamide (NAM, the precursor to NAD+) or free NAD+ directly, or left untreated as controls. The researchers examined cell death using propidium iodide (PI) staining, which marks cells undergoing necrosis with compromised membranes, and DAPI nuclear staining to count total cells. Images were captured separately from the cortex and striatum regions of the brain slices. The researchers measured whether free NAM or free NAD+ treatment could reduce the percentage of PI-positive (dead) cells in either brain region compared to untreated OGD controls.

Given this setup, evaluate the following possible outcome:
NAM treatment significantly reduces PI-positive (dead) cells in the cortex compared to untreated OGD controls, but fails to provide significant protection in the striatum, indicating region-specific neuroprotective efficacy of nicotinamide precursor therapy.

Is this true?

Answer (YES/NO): NO